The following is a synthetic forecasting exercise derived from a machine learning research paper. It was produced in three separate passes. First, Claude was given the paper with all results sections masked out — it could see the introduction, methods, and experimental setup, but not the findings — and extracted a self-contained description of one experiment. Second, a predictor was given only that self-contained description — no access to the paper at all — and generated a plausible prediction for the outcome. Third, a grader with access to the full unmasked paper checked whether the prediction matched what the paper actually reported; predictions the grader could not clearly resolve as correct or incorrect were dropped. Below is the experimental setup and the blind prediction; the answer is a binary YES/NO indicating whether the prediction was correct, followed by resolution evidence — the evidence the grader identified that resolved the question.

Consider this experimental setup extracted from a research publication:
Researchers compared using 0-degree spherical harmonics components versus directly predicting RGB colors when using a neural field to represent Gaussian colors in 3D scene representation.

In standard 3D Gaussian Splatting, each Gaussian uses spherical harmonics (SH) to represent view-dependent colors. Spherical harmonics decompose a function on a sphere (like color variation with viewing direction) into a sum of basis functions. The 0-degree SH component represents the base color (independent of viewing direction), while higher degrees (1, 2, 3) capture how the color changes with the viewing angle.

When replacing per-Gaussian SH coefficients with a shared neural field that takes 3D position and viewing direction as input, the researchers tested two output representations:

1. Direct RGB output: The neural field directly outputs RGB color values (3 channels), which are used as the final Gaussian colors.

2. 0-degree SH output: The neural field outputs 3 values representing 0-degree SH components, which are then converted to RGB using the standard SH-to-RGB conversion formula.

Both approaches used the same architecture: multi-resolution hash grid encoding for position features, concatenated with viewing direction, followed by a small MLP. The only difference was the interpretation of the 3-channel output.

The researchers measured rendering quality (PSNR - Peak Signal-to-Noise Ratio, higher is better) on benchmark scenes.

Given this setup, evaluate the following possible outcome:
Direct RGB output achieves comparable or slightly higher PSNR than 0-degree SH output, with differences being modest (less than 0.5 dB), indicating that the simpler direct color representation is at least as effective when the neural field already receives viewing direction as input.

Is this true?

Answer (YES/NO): NO